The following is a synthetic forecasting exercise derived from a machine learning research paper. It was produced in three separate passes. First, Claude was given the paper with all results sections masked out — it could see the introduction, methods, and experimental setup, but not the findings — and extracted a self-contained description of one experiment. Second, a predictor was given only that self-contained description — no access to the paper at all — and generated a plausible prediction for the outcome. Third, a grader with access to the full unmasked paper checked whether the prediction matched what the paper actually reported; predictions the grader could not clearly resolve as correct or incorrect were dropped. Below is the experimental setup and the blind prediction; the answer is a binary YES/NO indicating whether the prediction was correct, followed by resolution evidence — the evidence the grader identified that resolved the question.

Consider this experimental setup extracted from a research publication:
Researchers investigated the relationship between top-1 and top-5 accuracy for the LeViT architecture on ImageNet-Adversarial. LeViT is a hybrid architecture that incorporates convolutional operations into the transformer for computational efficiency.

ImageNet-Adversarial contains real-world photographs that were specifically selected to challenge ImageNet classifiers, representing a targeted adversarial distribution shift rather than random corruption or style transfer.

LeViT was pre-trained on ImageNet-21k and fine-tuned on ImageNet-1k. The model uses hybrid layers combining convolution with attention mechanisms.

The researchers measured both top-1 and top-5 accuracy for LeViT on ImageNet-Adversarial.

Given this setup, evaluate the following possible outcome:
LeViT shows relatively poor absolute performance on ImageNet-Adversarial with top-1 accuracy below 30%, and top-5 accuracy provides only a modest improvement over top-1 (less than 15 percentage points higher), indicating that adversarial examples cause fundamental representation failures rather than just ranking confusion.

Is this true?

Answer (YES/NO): NO